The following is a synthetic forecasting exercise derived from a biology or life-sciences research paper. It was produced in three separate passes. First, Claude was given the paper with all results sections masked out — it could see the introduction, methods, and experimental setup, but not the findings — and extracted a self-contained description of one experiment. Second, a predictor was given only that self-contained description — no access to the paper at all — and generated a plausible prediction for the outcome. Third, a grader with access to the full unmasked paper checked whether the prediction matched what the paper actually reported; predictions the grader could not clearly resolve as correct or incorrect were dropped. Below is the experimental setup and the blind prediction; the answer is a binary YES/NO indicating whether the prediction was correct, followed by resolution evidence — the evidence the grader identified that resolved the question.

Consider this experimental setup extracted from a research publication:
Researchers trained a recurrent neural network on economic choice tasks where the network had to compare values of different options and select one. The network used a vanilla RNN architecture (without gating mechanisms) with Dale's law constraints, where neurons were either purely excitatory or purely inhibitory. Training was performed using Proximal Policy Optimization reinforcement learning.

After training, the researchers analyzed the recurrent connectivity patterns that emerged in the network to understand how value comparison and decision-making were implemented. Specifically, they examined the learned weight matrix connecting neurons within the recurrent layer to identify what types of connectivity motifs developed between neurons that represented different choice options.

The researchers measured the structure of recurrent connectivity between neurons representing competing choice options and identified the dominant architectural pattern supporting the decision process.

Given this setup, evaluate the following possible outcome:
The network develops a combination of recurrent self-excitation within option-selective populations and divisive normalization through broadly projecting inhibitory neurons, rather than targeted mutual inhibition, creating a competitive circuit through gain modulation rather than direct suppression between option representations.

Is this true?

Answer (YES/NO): NO